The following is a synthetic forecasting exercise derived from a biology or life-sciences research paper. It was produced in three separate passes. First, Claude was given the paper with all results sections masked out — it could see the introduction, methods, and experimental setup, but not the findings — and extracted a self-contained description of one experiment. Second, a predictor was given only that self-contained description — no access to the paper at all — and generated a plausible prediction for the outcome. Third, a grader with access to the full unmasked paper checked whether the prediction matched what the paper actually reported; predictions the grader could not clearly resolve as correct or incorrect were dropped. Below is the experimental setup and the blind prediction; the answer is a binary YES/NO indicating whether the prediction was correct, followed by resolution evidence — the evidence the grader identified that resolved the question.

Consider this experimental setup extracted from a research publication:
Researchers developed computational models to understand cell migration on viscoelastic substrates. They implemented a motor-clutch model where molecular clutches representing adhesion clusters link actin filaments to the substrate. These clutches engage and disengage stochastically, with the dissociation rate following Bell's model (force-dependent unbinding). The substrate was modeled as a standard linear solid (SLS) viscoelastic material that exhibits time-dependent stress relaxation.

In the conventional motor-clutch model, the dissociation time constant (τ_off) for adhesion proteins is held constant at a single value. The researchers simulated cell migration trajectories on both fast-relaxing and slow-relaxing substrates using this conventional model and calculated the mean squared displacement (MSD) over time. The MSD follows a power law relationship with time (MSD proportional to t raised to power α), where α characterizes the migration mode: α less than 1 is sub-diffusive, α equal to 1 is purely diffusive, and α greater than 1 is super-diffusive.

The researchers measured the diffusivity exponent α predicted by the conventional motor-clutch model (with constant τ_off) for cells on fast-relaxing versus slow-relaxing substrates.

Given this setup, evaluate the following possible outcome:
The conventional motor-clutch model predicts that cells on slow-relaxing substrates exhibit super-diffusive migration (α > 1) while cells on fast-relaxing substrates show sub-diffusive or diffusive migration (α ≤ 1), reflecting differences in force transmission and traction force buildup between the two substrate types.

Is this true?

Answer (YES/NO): NO